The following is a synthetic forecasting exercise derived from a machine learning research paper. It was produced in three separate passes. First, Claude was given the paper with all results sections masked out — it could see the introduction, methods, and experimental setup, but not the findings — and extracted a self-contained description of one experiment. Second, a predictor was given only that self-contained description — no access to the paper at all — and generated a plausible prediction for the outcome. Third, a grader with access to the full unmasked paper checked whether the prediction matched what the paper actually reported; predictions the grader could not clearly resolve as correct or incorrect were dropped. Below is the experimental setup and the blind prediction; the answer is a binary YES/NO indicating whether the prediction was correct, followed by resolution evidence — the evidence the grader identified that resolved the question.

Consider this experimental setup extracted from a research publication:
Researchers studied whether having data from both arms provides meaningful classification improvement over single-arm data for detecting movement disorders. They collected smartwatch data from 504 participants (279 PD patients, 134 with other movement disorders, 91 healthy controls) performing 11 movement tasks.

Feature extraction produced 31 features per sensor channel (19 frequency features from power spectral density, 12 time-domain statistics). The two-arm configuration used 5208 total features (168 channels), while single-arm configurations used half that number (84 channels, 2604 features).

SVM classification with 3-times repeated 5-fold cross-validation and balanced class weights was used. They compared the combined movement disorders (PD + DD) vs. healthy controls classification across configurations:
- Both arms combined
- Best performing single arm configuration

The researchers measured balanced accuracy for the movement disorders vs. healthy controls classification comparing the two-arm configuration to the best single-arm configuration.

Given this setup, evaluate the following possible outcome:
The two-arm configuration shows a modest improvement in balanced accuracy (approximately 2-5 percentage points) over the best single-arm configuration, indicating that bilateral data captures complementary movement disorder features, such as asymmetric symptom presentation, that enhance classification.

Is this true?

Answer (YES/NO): NO